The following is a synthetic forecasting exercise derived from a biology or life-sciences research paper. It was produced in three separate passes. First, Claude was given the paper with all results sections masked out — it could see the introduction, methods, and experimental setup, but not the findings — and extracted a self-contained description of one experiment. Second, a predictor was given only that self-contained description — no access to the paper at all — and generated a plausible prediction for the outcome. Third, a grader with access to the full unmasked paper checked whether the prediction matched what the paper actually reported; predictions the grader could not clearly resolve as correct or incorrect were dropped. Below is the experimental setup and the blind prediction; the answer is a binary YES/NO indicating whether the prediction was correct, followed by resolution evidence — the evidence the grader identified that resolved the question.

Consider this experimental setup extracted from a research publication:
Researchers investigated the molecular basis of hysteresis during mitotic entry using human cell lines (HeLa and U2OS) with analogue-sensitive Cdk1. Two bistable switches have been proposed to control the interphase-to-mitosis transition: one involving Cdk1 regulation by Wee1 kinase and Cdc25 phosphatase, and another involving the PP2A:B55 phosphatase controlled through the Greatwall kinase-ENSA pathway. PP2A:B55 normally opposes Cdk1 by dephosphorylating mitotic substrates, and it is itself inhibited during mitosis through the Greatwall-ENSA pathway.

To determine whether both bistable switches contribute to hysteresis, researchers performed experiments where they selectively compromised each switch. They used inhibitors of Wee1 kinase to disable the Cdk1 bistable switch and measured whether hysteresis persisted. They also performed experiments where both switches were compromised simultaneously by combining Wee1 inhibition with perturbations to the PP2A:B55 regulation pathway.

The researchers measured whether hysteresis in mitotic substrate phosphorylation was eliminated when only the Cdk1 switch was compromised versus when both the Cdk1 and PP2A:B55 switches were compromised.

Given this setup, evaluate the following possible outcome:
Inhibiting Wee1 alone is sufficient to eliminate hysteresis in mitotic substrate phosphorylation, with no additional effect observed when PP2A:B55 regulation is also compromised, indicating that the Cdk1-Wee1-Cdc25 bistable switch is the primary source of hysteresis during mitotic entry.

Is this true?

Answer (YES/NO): NO